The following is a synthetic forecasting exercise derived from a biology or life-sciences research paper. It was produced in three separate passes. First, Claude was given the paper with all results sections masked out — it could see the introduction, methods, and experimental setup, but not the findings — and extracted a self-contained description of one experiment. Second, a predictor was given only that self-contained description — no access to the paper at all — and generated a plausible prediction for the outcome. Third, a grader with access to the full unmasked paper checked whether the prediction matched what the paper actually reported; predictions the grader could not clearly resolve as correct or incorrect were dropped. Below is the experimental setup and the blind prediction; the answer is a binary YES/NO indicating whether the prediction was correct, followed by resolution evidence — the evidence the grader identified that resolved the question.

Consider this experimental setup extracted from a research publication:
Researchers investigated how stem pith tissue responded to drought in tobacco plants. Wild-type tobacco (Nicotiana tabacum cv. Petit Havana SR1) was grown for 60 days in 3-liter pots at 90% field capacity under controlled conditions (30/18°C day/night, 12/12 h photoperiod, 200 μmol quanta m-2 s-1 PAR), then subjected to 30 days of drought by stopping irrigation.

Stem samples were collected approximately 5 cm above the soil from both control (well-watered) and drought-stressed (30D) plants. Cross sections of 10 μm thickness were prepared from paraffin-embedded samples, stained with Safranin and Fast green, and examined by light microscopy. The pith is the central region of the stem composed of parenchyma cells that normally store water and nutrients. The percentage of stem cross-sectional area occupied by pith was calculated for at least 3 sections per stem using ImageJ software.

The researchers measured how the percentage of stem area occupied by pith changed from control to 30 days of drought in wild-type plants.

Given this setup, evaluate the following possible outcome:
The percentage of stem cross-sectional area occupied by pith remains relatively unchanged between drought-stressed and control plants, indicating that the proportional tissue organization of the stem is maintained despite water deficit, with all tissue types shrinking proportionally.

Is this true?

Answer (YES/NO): NO